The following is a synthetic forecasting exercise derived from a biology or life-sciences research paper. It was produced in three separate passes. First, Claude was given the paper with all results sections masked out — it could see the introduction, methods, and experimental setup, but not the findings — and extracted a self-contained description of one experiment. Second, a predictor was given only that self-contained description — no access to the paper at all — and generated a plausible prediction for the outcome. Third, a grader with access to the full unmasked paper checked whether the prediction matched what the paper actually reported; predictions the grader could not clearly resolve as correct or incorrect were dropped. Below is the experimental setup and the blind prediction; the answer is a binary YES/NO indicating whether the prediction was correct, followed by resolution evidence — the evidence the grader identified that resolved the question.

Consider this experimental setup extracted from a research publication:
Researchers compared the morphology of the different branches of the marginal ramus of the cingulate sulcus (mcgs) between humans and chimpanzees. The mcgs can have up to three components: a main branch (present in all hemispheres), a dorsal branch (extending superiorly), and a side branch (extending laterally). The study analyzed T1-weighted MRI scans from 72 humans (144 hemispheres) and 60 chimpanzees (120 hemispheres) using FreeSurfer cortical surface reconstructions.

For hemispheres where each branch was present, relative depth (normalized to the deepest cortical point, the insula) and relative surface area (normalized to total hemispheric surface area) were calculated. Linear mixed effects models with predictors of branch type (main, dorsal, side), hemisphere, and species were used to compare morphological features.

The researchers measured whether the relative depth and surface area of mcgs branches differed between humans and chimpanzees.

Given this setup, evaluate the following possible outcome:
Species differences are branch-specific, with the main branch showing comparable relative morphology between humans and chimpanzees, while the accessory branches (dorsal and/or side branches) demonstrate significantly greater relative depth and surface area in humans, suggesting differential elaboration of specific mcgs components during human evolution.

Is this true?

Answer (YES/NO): NO